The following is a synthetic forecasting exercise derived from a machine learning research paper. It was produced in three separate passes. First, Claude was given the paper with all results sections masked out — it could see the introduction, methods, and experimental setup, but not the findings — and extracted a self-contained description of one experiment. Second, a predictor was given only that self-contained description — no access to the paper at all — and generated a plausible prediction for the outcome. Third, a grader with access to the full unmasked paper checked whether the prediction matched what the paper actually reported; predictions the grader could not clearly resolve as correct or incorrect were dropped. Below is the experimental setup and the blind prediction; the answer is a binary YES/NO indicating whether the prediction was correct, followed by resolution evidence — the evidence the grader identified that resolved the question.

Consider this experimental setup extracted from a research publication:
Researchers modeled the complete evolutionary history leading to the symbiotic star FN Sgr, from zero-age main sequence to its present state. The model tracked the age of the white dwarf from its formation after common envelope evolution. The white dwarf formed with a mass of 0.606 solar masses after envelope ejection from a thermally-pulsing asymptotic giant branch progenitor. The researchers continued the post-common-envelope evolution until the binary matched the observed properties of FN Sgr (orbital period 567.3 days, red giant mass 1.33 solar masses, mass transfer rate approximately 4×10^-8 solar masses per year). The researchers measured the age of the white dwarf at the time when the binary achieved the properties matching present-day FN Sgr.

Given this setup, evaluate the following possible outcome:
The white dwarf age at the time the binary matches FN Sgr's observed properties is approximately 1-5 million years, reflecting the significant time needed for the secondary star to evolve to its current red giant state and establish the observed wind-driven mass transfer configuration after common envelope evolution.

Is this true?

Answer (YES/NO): NO